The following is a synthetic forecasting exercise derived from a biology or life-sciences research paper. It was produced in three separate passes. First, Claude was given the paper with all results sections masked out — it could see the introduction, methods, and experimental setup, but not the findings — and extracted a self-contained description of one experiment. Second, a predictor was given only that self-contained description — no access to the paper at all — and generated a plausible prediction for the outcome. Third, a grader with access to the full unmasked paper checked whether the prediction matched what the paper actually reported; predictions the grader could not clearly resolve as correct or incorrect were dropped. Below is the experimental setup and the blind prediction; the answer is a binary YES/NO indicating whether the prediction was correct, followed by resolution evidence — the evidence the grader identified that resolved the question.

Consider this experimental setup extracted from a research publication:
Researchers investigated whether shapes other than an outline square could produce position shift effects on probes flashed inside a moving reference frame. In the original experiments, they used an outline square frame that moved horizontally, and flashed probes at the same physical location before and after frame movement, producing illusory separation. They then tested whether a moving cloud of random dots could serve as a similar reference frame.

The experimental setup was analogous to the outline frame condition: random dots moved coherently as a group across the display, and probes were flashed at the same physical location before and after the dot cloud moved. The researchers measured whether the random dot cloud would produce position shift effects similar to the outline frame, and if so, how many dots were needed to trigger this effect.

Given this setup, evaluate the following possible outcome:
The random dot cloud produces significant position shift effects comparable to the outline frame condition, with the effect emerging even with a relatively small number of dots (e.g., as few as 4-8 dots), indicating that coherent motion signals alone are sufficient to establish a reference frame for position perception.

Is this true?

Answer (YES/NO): YES